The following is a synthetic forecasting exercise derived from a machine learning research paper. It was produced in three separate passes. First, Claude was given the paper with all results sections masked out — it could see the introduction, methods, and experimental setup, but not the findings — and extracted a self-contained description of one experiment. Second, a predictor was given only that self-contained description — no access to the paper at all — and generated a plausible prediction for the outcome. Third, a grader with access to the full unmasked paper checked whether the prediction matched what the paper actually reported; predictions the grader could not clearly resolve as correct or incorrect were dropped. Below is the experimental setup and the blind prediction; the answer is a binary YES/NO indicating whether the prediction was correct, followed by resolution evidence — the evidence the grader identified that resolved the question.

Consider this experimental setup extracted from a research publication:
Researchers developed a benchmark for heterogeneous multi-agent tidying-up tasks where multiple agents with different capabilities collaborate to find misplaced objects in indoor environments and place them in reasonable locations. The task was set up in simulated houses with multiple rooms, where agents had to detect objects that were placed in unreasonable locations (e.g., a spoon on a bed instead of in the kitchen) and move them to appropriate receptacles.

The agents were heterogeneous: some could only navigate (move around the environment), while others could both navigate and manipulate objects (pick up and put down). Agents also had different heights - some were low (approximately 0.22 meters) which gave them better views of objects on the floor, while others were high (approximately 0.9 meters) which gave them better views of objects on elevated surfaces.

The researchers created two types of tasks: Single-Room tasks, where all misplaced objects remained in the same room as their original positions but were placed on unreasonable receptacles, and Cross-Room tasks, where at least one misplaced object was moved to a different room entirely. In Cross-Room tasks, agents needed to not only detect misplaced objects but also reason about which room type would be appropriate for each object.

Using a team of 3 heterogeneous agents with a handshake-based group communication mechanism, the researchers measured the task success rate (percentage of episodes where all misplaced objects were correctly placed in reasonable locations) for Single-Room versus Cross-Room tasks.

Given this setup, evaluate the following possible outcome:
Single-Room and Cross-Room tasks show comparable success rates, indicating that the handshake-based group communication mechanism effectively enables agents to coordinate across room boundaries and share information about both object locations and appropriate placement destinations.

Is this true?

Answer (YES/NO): NO